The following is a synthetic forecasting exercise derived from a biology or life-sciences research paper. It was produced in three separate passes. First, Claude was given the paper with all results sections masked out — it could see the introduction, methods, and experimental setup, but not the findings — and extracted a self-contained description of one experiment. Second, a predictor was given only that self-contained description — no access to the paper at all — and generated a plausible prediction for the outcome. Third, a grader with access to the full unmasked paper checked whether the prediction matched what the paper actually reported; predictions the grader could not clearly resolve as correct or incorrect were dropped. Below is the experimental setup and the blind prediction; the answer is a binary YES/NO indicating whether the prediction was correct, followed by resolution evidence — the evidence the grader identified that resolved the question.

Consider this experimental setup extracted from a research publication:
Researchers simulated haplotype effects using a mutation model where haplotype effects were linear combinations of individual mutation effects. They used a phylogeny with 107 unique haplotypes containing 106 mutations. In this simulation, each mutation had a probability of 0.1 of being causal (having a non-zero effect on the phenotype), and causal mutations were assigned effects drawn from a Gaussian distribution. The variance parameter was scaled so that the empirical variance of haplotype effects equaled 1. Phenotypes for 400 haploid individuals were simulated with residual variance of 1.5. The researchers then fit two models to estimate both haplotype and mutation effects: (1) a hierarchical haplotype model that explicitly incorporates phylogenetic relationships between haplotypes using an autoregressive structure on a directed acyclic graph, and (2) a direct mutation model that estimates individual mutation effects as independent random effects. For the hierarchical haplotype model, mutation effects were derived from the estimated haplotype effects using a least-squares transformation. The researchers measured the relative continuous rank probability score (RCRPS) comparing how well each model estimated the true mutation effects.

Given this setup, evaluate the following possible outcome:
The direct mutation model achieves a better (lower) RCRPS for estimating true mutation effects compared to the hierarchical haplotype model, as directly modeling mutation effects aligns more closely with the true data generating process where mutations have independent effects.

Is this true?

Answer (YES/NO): YES